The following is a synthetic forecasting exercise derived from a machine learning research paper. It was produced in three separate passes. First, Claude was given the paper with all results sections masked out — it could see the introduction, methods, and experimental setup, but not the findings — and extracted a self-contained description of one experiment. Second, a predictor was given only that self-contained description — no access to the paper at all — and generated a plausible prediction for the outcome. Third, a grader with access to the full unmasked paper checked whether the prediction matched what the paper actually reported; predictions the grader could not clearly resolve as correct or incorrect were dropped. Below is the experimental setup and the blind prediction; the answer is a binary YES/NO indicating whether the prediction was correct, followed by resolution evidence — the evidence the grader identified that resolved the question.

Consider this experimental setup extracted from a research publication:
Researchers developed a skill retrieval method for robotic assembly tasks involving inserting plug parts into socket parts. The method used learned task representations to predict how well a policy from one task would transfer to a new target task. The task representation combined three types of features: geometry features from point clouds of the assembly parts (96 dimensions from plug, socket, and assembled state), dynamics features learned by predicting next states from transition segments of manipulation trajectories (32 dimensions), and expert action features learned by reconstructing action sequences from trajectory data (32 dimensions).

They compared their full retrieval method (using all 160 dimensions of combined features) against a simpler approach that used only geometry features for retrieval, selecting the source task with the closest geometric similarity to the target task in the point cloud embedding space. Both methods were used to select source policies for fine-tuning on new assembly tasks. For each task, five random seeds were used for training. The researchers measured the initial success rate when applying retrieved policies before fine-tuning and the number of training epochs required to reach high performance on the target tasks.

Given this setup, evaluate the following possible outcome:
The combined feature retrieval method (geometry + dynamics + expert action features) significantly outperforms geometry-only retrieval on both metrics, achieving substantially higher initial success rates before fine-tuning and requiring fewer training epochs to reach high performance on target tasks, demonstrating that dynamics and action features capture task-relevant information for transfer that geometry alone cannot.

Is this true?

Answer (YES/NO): YES